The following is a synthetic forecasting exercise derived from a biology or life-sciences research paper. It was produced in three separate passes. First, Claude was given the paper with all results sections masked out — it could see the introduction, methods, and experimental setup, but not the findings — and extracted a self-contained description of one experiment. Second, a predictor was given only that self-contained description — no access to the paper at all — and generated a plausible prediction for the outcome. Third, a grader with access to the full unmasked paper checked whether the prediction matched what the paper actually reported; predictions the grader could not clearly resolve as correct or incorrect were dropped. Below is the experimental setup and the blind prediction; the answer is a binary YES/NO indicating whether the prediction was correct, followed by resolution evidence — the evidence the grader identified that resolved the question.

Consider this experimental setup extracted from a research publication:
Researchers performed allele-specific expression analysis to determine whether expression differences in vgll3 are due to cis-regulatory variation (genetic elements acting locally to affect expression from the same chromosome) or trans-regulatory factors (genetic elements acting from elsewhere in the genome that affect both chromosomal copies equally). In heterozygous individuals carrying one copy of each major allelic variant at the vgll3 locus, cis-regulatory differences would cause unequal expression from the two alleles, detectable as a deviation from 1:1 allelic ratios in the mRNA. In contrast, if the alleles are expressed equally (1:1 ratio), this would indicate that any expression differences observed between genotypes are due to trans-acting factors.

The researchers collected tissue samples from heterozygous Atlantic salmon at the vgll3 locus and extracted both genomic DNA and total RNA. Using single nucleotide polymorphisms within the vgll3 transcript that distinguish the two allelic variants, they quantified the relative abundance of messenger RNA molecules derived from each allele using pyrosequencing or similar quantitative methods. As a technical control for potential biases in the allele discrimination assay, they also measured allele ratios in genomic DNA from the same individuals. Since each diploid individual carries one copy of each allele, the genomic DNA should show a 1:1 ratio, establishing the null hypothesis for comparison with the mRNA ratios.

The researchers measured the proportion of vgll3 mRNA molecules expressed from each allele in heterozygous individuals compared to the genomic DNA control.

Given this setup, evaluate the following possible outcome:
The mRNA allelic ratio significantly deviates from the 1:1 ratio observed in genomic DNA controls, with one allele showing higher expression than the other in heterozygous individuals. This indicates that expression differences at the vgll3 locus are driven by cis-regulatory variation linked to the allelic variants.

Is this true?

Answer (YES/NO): YES